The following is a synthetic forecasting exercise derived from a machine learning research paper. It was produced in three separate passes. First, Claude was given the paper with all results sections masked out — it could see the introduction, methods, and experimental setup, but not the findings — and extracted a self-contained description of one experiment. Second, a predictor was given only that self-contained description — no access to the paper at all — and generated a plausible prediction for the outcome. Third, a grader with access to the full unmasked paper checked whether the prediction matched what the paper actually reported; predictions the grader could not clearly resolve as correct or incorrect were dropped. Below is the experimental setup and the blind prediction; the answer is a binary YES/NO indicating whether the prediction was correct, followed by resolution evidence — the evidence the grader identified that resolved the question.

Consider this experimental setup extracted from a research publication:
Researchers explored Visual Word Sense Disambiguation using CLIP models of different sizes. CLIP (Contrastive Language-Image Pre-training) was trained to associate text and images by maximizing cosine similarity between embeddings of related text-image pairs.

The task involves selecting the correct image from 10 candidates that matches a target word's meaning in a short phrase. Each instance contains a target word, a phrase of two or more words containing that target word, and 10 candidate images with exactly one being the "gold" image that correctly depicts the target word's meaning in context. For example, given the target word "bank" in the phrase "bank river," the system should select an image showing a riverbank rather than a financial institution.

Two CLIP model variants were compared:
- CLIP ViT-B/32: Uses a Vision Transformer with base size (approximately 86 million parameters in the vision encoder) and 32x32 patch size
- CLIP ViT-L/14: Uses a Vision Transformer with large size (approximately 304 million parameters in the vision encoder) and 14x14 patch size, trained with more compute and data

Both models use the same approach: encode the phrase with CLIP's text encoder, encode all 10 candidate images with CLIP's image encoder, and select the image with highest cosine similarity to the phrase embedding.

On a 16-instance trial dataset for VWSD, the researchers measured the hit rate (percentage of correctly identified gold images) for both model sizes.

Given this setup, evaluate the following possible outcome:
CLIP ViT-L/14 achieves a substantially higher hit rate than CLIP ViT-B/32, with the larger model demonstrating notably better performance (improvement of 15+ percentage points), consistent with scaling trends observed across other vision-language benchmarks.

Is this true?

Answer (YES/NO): NO